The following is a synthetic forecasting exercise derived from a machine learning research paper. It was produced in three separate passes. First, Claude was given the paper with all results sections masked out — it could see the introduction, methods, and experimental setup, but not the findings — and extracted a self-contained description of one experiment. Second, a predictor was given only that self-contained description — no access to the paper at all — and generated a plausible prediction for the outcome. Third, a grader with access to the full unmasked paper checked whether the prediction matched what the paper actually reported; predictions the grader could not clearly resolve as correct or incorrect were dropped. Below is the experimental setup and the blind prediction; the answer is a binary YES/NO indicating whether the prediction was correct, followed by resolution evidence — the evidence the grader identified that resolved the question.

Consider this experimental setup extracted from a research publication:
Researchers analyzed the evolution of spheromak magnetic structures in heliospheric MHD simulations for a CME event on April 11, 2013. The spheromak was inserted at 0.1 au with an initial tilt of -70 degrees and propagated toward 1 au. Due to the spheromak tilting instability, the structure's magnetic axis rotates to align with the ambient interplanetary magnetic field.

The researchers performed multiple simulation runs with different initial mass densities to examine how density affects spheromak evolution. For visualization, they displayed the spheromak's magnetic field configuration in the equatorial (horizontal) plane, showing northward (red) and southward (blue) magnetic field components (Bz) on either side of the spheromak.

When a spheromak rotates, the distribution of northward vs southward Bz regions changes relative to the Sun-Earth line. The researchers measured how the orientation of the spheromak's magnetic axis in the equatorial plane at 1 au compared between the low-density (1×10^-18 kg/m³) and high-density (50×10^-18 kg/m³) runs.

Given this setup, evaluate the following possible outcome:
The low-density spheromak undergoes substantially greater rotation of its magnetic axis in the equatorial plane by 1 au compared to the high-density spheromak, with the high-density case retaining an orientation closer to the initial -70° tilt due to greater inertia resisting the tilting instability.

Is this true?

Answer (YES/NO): YES